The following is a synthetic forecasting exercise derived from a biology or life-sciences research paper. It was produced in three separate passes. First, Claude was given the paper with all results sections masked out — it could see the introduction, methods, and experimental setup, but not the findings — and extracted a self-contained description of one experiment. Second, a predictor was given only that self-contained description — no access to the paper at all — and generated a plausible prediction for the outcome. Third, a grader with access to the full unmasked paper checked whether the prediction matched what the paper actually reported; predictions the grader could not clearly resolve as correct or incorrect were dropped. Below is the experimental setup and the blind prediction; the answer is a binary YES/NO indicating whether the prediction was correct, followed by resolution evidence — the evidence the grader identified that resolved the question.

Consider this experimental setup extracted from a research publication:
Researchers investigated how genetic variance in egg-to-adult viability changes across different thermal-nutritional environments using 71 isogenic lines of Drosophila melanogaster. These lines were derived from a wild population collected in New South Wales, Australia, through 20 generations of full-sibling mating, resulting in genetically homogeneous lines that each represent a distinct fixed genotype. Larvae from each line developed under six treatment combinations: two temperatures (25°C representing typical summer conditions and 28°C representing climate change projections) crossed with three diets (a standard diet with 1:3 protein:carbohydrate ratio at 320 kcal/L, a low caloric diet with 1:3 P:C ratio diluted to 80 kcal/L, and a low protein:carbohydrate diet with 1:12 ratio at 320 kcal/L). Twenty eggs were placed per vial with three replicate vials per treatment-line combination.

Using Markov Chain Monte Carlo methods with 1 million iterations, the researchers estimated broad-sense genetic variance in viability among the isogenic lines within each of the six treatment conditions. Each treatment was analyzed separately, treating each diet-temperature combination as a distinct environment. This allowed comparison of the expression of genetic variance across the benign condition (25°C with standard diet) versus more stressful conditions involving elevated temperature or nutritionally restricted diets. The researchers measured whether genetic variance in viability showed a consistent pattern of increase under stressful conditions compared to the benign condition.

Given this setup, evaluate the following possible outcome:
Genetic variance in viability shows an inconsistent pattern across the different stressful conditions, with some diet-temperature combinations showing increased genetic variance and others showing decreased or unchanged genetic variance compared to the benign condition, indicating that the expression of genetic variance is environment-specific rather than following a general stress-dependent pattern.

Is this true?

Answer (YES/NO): YES